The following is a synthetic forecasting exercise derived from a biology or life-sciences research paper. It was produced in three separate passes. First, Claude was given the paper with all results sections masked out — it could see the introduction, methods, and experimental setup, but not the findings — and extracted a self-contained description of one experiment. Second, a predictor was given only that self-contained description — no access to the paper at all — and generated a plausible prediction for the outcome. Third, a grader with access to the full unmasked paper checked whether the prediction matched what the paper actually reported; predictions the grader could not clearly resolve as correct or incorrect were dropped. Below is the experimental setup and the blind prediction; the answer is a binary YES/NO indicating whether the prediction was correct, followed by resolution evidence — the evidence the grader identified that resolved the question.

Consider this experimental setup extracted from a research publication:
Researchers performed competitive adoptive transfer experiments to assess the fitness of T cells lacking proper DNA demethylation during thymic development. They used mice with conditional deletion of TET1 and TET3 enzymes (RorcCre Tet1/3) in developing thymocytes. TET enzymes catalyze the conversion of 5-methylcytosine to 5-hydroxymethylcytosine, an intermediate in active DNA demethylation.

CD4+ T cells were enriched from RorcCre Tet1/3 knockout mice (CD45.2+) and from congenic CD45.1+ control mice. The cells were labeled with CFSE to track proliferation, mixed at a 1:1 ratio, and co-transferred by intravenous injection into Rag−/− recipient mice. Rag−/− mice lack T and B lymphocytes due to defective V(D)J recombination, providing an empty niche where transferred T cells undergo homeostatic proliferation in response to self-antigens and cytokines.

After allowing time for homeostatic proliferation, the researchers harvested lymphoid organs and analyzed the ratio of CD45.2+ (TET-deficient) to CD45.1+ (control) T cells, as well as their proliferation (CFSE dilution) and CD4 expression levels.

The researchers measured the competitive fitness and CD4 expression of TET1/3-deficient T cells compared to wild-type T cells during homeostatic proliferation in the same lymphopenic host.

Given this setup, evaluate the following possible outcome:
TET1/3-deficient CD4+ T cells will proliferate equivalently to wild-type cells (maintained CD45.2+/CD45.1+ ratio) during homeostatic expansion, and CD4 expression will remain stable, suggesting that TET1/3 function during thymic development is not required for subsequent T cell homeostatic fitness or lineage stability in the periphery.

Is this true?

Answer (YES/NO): NO